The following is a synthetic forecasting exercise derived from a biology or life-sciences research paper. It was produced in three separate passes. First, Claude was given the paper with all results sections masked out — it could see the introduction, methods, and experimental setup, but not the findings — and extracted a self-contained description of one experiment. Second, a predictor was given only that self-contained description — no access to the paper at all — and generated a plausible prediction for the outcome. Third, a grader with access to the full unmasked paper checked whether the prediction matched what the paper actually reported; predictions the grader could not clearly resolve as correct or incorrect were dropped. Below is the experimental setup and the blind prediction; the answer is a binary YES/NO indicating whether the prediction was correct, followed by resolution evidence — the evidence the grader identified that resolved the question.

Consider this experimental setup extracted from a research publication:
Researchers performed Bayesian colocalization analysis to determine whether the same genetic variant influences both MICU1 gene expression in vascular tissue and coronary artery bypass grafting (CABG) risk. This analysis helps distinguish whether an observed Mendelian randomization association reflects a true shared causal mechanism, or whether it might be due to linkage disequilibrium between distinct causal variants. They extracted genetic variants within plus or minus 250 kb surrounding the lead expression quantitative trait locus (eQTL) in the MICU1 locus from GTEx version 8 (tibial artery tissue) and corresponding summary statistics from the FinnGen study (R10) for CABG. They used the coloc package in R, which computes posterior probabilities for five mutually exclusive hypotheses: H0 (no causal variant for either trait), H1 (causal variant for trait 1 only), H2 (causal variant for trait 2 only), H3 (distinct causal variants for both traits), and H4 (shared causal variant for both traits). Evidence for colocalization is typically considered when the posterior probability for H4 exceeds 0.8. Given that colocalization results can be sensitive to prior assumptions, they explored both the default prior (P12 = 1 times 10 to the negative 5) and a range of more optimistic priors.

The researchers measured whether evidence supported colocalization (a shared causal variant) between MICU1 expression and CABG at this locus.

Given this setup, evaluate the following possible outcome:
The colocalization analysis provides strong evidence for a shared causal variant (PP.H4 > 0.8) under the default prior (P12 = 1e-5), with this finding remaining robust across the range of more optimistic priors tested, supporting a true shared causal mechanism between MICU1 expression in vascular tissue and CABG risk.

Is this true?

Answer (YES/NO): NO